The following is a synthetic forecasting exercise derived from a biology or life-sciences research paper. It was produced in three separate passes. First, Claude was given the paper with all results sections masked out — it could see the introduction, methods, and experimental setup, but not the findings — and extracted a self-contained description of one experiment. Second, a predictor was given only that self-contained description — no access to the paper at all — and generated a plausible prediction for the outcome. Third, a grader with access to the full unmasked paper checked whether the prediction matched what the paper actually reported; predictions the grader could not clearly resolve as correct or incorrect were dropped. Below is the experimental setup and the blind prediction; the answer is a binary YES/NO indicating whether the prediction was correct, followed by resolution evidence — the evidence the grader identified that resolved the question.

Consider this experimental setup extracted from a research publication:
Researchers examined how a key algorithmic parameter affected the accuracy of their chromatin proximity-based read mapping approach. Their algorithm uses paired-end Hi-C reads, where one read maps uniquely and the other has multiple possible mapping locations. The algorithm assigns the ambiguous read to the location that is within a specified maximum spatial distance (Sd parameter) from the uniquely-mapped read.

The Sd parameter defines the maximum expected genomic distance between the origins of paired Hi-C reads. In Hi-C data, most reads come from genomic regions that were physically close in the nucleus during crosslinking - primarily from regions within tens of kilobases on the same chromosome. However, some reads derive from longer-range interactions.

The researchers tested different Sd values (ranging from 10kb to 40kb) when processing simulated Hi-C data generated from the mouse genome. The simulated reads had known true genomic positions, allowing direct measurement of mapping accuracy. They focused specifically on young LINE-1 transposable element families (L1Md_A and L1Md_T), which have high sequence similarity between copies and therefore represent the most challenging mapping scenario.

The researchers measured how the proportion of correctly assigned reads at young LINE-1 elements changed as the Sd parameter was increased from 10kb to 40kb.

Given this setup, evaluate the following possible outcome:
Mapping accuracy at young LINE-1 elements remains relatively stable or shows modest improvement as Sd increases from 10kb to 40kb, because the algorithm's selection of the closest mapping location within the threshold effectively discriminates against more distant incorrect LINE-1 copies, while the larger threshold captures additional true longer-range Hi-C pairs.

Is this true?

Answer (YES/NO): NO